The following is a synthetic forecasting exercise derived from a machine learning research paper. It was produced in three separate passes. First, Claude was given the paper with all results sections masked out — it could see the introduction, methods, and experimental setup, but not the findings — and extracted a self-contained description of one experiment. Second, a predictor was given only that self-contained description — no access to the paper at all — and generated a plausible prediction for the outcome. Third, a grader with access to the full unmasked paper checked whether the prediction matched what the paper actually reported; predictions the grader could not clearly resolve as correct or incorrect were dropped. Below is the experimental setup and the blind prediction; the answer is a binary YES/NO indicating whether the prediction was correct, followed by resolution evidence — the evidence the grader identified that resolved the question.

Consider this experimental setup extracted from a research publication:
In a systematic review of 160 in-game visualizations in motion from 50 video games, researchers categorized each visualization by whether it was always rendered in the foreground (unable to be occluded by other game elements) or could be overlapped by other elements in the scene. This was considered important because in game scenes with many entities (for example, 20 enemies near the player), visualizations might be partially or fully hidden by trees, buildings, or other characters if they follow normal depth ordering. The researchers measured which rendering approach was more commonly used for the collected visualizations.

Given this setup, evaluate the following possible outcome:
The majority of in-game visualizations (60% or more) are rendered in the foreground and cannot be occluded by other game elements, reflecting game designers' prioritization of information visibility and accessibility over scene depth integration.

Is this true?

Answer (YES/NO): YES